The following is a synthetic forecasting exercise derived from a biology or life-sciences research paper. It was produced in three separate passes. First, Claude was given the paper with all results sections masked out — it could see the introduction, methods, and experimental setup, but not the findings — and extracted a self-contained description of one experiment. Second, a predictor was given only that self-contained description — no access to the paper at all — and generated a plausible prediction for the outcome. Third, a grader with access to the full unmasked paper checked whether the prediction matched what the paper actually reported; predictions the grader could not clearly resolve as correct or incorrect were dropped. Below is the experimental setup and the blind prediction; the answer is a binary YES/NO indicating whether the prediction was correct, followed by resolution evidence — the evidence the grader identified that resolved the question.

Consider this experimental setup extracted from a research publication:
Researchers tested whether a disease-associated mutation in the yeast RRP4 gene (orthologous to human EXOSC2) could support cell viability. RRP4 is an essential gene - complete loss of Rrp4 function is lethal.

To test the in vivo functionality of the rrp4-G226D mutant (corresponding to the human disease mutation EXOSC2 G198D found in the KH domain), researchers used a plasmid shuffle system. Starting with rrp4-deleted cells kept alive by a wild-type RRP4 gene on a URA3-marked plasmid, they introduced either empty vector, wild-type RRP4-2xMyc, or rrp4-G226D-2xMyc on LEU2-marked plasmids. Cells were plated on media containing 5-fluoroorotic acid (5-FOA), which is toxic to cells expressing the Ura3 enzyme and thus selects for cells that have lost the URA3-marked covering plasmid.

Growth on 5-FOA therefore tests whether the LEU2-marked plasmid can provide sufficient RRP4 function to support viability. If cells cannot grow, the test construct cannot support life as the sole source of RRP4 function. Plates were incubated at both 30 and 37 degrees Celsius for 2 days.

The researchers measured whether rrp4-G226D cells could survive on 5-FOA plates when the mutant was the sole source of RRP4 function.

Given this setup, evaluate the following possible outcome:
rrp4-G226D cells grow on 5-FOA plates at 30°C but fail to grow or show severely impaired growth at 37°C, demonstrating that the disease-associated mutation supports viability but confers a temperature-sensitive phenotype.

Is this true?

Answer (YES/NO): YES